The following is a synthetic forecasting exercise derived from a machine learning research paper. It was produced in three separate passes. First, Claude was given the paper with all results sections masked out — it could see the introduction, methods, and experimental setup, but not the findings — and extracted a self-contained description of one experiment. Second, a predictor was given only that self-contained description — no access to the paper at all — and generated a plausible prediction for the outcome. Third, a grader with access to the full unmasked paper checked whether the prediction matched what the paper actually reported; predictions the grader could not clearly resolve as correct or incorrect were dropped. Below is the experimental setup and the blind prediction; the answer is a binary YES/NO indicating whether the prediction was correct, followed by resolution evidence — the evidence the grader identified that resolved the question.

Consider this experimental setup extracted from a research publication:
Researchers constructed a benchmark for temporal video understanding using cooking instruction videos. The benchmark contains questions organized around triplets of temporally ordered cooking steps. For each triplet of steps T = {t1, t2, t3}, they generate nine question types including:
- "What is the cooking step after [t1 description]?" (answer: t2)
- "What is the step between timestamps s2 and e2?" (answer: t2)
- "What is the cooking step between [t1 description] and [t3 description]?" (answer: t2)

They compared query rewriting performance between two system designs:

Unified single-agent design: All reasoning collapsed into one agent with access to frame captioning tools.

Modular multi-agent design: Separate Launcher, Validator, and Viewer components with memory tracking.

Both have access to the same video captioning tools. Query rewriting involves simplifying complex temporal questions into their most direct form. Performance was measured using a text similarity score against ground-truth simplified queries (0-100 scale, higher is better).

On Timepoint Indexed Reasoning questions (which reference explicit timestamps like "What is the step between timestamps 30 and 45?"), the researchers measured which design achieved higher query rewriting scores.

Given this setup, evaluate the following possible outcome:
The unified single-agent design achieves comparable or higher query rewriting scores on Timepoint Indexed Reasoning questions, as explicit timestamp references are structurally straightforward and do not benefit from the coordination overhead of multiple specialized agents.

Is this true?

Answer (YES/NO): YES